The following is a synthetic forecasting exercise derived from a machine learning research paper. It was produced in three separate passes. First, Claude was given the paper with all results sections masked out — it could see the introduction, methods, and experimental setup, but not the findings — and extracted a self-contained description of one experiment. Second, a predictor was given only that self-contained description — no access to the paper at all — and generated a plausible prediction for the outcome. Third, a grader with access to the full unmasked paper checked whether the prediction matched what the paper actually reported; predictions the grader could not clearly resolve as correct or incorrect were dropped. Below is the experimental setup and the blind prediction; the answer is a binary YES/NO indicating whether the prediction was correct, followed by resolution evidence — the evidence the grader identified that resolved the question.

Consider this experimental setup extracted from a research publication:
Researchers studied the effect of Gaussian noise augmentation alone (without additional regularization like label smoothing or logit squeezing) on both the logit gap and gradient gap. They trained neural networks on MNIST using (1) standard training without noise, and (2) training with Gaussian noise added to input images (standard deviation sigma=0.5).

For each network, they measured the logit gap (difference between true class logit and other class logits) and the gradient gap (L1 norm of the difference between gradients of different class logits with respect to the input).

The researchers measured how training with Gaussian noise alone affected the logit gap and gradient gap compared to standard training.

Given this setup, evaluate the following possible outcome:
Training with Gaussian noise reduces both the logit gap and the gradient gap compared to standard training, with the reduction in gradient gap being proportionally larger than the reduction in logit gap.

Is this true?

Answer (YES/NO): NO